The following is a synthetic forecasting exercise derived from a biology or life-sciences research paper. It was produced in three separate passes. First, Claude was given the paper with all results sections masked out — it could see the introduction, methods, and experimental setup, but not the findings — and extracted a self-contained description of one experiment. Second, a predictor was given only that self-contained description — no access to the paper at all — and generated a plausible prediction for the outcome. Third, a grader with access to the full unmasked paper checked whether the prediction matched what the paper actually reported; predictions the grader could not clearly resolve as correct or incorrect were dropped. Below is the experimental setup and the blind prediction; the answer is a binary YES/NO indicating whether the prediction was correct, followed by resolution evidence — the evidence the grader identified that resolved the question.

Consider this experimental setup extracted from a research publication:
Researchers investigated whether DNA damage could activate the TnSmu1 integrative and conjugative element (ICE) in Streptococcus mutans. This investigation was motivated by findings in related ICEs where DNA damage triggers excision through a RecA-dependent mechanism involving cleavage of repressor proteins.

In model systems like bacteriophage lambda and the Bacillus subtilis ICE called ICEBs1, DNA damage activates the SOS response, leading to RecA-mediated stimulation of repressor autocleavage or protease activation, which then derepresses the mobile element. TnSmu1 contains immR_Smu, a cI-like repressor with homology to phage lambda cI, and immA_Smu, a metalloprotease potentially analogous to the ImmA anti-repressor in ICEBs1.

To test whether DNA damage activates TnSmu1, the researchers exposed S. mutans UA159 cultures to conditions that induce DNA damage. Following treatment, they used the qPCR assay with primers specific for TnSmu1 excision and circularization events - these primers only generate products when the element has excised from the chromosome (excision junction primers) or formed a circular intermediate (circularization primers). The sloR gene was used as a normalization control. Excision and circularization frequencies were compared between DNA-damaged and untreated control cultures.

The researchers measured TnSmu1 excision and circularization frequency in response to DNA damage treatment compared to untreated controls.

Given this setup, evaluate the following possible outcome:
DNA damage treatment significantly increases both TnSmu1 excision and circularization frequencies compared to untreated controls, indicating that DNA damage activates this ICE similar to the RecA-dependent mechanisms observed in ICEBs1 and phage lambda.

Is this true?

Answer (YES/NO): NO